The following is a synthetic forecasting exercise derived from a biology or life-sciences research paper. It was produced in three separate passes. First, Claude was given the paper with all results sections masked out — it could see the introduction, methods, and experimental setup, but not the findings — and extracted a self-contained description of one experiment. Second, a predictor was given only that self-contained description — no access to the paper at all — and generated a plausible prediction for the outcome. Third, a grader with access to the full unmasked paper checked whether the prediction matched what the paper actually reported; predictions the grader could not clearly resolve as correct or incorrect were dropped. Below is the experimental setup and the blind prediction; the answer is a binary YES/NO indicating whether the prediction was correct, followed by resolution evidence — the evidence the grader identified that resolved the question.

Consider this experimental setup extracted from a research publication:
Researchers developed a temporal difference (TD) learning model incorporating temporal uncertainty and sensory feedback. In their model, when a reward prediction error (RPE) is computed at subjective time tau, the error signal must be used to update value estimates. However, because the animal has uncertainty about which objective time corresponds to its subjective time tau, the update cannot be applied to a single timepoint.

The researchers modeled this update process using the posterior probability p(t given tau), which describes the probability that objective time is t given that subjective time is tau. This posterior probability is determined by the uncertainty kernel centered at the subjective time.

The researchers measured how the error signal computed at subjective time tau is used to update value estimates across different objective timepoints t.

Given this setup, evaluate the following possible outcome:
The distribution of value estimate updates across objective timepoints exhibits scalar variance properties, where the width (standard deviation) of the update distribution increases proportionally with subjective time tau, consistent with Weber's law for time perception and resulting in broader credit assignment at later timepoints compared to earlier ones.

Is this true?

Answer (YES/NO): NO